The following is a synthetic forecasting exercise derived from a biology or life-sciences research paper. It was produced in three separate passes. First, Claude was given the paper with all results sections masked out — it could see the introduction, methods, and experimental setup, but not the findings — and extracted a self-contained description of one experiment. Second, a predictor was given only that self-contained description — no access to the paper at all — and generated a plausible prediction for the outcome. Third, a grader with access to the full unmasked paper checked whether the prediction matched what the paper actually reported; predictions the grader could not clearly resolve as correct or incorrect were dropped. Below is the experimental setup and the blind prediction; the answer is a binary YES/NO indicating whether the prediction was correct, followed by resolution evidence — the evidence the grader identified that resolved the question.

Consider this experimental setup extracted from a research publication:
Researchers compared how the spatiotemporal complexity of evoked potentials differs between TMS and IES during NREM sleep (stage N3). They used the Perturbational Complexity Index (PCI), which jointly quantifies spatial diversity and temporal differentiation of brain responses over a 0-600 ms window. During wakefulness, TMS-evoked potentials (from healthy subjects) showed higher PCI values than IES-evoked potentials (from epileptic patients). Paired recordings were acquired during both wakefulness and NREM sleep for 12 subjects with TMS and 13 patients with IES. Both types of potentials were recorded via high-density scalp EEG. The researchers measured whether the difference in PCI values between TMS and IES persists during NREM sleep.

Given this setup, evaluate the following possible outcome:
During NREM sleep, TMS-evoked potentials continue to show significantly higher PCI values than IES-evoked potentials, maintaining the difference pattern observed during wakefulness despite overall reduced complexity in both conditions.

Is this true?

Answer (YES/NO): NO